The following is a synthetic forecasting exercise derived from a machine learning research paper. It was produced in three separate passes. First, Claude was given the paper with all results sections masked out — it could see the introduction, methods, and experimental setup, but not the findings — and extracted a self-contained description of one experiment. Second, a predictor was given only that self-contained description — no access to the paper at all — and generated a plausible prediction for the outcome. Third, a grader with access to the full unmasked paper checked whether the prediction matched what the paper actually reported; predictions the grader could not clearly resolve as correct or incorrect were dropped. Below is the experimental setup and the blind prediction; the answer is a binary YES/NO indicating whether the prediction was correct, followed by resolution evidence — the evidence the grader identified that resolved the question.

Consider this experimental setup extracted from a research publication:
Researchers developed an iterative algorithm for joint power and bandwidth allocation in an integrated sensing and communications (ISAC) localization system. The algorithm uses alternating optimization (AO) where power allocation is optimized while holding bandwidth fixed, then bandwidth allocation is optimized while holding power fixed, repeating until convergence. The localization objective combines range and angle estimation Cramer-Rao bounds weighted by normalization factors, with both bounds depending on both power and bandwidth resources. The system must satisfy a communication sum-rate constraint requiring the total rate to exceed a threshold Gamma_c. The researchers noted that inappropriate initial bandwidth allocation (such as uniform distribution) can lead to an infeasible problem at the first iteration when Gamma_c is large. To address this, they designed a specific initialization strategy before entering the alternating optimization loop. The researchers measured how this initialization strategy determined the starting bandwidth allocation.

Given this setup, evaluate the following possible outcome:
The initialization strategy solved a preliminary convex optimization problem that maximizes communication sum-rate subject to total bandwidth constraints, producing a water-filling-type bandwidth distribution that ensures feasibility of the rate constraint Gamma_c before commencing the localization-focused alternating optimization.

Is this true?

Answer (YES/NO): NO